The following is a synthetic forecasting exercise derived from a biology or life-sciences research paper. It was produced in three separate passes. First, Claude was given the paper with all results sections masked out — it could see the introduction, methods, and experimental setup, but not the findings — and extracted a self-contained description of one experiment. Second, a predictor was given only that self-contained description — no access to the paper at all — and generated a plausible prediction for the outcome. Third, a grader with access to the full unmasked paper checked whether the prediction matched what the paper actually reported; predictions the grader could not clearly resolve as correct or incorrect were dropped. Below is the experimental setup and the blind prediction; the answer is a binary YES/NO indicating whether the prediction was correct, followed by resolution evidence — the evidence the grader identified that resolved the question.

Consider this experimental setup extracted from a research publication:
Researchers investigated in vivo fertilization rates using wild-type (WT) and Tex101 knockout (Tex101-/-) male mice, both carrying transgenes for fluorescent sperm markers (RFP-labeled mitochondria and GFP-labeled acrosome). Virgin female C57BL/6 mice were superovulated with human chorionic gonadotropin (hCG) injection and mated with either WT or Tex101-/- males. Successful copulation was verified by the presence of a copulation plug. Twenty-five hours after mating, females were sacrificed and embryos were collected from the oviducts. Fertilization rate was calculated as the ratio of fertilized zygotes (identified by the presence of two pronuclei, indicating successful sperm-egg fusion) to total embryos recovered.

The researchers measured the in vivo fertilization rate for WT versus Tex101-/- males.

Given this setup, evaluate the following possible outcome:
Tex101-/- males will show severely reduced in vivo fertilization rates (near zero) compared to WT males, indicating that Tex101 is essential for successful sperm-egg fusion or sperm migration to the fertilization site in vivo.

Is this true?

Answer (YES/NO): YES